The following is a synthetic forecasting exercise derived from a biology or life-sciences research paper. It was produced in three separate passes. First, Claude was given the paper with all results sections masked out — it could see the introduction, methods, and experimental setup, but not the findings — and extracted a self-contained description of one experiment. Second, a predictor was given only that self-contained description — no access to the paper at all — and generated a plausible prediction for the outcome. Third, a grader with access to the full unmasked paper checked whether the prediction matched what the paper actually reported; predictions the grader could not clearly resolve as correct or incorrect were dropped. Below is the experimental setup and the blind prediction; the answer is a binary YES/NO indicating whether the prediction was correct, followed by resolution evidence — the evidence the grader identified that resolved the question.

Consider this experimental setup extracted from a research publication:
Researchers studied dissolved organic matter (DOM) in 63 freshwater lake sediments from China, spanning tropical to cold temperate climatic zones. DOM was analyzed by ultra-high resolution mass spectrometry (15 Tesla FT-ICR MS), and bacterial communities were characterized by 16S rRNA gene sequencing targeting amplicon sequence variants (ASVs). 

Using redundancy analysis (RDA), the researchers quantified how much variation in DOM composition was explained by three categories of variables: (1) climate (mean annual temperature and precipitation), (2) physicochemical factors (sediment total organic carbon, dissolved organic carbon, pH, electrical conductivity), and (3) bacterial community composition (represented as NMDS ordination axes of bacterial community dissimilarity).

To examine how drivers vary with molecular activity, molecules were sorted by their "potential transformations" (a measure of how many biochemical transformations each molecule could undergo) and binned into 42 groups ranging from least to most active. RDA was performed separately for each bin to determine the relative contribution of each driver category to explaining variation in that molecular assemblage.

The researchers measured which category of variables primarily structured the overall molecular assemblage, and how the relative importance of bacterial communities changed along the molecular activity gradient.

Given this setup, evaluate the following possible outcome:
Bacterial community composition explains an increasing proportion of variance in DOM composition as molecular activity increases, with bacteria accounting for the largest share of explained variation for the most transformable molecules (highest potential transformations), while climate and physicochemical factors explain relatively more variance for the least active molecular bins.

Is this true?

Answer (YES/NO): NO